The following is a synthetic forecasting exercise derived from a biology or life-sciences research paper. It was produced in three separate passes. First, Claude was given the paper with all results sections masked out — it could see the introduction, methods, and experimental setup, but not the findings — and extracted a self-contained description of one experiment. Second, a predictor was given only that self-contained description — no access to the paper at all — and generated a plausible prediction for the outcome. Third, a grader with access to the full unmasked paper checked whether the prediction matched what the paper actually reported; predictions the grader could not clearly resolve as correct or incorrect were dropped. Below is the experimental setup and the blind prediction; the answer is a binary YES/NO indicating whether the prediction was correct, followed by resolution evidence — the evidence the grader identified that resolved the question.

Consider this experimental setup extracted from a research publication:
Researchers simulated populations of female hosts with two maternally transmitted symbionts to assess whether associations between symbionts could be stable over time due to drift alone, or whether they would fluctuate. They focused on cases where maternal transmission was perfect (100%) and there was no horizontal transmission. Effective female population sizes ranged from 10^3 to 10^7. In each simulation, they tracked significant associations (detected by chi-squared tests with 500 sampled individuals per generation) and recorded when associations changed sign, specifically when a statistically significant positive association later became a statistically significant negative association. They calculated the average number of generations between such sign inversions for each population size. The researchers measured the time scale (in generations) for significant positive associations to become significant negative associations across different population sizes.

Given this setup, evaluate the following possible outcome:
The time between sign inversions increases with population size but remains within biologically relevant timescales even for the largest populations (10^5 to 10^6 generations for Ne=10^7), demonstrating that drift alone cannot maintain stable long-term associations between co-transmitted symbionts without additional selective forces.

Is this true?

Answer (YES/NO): NO